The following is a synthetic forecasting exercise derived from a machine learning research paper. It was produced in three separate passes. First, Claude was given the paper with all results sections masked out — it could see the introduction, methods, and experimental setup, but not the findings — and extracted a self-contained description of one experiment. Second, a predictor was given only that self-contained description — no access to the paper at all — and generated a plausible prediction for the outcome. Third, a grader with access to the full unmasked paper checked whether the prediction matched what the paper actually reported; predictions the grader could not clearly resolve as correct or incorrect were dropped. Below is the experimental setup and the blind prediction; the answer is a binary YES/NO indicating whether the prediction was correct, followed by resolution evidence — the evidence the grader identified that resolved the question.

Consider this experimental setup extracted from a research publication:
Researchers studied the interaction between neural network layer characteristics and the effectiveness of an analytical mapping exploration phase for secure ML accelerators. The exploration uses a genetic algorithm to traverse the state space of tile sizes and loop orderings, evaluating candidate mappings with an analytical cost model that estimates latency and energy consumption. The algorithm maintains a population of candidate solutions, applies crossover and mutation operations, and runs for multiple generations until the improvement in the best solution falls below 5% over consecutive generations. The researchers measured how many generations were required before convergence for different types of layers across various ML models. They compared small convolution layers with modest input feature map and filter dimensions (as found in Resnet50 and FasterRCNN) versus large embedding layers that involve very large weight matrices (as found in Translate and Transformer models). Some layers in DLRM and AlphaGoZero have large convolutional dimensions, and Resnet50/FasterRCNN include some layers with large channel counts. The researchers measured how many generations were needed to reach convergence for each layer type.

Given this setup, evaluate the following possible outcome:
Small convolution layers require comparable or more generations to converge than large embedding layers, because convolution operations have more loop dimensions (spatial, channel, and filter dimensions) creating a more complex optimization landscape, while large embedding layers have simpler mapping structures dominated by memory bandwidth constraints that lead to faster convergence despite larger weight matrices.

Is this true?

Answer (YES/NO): NO